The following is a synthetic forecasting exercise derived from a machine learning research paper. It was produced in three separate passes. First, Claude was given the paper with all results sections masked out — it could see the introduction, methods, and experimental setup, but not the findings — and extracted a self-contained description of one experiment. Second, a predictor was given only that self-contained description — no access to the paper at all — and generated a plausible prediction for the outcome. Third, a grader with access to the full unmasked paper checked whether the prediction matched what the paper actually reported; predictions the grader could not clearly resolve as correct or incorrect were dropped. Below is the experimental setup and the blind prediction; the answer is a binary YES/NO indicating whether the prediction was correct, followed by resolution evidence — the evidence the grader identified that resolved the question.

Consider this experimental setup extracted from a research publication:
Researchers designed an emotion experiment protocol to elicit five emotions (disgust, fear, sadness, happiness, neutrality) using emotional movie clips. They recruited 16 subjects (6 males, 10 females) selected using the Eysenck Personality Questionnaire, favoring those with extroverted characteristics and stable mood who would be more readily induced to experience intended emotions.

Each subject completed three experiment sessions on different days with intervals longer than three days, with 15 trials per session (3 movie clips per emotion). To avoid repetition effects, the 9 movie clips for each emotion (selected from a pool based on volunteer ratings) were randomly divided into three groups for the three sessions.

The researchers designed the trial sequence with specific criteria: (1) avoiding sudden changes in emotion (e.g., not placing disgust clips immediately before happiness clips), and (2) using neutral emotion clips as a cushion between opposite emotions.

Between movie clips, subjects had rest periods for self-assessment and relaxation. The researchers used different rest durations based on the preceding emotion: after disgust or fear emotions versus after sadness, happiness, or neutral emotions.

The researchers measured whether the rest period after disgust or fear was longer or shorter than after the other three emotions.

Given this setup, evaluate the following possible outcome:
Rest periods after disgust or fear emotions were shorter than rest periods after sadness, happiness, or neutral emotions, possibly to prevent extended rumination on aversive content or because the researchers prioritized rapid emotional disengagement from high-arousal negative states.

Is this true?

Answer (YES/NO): NO